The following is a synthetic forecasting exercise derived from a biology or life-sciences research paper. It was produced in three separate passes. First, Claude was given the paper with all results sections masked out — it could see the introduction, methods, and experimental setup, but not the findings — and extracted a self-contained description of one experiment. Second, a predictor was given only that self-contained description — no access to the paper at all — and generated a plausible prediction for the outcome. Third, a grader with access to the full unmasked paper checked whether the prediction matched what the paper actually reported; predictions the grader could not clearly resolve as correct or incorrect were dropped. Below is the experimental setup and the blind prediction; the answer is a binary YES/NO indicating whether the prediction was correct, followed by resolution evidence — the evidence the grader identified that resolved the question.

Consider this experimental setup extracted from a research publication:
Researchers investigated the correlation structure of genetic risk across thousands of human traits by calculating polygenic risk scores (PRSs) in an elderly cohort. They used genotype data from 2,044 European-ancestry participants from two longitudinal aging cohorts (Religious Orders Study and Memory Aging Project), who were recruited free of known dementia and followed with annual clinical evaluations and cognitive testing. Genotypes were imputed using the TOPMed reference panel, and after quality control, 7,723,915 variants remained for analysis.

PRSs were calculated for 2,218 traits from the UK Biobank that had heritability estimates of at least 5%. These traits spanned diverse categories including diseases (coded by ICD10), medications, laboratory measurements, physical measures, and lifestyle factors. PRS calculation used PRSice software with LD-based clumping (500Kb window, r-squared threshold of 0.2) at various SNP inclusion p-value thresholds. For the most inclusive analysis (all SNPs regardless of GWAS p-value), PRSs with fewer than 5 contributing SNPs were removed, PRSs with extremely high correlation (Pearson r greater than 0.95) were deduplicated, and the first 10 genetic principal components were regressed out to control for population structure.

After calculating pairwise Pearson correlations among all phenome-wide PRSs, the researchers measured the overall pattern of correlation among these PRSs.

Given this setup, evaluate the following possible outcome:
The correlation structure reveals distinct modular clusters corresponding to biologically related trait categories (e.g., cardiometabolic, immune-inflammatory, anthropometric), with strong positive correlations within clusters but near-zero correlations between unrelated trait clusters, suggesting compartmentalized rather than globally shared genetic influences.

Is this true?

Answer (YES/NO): NO